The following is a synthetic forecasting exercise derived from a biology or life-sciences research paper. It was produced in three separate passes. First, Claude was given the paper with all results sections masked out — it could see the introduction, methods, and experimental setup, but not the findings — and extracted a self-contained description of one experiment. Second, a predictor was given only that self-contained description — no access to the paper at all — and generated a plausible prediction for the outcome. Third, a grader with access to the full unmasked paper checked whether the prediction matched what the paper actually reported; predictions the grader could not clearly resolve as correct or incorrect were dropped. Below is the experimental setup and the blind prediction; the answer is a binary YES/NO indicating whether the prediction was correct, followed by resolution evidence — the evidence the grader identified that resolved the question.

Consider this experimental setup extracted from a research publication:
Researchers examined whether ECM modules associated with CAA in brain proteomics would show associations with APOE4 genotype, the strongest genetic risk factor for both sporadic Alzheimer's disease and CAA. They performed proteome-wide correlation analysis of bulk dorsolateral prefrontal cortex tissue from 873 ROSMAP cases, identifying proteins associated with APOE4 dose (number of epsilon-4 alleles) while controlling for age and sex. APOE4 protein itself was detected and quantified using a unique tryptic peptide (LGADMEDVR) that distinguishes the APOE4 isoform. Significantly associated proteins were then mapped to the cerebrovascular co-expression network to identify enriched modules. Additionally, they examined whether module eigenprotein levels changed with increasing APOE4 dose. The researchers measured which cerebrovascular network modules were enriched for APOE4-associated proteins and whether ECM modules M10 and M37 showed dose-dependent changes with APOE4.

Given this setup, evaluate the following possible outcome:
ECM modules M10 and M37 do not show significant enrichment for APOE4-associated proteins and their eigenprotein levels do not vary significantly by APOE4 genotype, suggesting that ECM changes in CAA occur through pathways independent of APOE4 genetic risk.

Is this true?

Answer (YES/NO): NO